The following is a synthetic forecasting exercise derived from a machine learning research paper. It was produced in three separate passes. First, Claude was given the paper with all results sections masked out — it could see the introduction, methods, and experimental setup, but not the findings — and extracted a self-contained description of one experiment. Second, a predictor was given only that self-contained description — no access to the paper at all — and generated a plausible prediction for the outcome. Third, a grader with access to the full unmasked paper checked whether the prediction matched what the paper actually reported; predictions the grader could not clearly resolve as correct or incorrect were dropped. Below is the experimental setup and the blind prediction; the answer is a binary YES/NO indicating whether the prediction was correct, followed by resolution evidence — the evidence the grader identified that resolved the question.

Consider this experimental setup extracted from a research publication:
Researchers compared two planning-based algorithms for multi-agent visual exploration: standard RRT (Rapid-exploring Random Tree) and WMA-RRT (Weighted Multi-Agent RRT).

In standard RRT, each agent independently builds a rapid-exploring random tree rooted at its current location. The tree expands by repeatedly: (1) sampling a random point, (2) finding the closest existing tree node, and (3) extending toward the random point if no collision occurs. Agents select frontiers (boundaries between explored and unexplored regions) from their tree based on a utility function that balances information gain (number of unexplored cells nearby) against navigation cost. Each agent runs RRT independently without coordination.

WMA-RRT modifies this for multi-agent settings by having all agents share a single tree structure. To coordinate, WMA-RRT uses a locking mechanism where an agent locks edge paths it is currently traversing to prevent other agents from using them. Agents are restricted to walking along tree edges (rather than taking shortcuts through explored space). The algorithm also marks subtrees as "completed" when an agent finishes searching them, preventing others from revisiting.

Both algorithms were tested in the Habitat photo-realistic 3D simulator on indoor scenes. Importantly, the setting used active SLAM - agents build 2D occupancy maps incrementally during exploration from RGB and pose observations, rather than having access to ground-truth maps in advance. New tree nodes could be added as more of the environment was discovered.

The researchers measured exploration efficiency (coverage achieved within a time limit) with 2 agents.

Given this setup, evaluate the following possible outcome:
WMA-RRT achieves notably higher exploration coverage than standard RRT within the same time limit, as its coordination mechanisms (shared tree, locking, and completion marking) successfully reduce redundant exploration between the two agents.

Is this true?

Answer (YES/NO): NO